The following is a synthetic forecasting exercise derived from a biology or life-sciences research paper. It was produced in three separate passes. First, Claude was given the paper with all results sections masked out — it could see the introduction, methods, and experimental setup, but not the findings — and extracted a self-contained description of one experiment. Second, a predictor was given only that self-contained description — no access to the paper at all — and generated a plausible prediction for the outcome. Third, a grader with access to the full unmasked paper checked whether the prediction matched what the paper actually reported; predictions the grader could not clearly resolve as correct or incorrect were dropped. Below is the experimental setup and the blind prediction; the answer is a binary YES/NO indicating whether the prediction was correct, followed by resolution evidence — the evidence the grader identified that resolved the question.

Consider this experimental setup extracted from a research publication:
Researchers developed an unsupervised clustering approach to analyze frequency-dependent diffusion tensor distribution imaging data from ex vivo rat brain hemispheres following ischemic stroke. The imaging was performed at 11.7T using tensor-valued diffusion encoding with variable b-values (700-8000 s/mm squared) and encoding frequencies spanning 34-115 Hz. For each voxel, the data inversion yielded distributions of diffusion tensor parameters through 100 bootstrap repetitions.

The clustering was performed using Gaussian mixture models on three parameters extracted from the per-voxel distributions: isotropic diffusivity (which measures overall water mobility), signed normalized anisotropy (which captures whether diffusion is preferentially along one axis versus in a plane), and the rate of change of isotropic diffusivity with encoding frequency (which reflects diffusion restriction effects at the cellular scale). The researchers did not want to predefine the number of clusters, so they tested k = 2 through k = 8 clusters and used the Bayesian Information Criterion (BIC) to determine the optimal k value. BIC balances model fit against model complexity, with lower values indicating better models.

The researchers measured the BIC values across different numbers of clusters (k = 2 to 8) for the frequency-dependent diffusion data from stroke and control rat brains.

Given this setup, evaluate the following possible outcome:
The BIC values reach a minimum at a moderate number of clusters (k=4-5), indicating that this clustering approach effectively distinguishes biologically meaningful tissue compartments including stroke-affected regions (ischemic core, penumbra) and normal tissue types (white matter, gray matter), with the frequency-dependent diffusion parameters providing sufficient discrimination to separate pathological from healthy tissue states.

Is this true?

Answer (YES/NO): NO